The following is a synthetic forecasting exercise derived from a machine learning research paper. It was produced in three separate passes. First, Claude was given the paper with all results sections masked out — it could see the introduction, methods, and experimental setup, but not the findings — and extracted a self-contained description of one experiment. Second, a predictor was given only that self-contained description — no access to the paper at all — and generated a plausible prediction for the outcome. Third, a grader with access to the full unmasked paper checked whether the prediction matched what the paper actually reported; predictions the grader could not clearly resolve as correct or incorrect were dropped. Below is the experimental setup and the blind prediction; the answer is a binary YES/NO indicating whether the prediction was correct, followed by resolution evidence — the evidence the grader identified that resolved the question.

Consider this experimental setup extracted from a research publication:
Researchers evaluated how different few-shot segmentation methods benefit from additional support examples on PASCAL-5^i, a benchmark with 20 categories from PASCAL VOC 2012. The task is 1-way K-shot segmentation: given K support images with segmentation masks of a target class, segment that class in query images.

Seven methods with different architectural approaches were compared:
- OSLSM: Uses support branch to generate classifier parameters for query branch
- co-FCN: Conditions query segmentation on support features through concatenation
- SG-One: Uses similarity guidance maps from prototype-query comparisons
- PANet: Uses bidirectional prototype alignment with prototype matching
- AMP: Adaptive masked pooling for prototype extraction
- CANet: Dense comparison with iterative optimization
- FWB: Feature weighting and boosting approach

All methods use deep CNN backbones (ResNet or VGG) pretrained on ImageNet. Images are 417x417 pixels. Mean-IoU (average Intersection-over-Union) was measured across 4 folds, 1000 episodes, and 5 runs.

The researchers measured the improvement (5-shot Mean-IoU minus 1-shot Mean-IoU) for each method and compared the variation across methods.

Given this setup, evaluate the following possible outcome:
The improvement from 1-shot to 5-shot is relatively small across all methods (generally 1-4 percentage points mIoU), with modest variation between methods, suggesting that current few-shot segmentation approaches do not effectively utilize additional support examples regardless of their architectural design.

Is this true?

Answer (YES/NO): NO